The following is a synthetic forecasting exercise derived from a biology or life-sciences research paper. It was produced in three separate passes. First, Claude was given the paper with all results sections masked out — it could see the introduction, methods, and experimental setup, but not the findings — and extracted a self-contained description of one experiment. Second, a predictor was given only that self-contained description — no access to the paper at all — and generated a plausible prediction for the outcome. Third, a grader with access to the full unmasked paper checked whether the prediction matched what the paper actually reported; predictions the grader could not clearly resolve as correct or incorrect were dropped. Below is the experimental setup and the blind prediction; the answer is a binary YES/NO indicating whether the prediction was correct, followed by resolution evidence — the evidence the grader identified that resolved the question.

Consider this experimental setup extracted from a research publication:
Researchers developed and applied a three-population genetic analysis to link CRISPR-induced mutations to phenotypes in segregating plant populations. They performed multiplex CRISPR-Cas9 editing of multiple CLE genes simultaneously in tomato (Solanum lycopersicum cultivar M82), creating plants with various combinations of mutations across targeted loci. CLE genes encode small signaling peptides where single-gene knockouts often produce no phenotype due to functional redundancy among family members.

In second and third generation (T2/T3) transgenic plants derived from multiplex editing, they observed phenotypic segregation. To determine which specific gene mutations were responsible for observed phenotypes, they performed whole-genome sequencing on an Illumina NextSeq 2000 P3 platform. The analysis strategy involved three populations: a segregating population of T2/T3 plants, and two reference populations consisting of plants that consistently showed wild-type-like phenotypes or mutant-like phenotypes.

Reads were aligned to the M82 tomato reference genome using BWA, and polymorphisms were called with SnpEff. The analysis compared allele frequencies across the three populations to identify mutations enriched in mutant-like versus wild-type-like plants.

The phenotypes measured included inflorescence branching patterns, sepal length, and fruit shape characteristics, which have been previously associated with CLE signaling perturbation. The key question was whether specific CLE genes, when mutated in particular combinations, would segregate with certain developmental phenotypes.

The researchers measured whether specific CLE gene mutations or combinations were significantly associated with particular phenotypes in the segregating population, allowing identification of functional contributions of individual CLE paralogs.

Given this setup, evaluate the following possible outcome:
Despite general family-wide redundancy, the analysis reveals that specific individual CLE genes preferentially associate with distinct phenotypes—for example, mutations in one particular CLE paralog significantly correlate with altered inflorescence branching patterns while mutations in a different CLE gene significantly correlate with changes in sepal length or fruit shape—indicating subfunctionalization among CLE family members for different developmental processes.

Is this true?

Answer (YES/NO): NO